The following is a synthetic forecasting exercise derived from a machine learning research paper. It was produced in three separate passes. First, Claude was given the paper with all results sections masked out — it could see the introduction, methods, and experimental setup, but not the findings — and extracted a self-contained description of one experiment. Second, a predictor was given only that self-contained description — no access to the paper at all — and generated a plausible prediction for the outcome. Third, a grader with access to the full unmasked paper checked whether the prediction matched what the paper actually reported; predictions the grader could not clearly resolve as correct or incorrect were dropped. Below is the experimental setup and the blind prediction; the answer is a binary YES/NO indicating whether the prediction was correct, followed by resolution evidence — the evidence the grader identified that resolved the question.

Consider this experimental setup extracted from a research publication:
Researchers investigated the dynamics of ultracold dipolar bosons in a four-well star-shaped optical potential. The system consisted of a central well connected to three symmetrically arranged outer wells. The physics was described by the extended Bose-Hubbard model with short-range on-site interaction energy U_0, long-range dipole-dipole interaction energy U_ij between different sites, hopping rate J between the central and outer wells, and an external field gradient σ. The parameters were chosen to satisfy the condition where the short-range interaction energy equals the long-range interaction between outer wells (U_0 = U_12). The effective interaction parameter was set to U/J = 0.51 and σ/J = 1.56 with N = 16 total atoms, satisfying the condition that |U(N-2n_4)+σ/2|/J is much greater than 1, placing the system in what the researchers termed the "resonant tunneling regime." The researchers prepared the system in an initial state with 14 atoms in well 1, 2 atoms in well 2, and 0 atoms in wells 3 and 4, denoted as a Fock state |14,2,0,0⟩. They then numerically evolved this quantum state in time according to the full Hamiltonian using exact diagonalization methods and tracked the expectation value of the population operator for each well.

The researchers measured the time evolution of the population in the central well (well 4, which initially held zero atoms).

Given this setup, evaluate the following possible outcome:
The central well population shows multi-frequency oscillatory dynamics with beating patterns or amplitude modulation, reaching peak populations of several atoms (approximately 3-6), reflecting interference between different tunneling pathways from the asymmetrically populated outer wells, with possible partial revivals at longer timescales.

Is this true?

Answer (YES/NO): NO